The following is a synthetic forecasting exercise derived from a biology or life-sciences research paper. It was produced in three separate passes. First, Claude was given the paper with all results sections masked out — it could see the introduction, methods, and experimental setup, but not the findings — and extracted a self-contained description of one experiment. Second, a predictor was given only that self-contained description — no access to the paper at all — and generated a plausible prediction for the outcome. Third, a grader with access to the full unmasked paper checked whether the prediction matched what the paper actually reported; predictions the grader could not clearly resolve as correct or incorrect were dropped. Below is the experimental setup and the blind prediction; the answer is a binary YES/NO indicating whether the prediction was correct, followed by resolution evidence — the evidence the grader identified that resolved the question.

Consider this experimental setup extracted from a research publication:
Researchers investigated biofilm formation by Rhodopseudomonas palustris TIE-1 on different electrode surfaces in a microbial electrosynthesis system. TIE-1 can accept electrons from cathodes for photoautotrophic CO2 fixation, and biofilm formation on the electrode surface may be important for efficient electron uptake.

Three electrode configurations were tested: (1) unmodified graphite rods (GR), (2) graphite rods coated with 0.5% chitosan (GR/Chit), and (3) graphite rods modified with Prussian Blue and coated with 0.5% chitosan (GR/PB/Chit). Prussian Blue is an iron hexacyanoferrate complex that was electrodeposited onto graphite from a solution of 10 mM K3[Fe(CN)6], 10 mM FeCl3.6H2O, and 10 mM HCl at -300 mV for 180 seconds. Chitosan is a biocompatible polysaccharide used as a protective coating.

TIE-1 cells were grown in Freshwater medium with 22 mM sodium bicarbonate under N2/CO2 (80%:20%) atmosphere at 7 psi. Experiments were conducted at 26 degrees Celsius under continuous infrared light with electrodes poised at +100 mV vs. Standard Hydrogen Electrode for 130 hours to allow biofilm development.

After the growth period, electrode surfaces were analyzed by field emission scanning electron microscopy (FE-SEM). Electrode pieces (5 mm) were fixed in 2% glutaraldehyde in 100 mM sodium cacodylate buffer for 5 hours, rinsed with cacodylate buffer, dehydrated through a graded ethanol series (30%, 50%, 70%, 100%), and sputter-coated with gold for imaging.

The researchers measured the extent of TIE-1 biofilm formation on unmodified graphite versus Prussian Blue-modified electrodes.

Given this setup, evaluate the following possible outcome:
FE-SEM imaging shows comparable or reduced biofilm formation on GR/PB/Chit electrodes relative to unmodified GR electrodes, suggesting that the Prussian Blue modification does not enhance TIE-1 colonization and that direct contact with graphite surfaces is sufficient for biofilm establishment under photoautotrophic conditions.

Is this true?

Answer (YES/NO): NO